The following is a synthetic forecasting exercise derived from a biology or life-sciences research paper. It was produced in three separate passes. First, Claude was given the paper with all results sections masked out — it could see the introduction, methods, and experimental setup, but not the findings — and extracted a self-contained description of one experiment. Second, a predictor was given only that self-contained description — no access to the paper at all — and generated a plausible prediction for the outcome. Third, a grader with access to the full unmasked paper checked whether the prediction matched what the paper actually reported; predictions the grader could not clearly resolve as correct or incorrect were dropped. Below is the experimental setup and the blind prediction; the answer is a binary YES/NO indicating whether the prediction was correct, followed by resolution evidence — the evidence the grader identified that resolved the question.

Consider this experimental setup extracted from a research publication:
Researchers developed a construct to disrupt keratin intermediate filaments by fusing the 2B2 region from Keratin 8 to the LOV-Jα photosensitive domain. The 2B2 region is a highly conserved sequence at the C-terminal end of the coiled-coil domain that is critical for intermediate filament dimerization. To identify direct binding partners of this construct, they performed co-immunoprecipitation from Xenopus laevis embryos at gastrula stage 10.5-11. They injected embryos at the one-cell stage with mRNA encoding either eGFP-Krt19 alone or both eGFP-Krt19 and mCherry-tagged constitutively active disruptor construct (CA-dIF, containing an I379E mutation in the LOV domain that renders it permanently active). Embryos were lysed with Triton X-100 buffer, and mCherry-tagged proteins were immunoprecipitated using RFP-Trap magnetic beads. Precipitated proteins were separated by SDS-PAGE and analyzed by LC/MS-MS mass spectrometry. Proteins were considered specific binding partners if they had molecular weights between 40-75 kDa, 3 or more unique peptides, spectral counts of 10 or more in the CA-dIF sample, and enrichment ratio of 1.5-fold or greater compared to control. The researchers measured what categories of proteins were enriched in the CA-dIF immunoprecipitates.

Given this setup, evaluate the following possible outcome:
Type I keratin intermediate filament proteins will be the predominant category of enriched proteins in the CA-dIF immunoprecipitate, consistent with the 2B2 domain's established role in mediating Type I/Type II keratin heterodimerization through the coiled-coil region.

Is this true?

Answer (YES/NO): YES